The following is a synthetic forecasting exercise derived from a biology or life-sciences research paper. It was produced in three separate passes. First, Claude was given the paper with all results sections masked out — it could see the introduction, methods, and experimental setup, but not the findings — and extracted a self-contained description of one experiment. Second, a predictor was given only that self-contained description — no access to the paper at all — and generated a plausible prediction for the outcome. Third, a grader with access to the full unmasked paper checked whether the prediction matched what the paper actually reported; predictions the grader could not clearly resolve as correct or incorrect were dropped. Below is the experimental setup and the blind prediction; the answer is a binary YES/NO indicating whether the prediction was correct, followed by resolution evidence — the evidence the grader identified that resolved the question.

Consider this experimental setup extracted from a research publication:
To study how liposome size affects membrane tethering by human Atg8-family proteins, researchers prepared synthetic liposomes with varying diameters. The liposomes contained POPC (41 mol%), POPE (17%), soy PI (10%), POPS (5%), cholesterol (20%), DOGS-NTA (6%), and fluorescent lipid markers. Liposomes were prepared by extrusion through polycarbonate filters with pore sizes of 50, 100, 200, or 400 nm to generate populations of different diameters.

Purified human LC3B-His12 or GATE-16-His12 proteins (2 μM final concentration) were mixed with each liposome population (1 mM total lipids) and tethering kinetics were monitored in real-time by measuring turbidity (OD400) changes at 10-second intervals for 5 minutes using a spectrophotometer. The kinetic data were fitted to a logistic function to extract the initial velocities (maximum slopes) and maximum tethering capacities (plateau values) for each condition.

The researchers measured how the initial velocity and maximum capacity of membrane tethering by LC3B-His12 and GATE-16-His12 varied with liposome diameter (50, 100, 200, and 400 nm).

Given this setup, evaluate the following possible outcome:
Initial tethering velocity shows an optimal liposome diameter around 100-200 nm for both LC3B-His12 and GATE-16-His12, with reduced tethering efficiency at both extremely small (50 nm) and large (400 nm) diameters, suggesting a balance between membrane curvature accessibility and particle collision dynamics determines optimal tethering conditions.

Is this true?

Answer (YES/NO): NO